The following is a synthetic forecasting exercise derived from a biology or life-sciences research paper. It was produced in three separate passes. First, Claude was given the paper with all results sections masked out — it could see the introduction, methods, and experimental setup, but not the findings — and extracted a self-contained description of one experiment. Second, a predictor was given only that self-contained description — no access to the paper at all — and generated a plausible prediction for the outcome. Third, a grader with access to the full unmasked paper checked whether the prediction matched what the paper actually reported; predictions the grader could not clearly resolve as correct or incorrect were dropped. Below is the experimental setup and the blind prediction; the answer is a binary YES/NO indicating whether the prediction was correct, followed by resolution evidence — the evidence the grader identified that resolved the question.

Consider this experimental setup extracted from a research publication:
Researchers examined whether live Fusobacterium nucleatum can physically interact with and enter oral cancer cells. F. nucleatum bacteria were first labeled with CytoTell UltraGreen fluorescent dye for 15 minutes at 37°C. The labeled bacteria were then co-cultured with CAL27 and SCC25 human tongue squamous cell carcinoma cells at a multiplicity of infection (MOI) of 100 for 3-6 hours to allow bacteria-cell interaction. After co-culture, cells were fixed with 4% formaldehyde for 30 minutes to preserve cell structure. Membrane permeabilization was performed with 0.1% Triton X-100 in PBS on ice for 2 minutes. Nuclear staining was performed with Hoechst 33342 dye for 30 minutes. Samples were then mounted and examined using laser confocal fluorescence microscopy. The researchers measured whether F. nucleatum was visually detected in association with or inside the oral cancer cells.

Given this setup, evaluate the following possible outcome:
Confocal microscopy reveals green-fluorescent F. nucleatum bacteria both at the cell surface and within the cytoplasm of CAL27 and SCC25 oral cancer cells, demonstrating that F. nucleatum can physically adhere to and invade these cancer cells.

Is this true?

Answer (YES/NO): NO